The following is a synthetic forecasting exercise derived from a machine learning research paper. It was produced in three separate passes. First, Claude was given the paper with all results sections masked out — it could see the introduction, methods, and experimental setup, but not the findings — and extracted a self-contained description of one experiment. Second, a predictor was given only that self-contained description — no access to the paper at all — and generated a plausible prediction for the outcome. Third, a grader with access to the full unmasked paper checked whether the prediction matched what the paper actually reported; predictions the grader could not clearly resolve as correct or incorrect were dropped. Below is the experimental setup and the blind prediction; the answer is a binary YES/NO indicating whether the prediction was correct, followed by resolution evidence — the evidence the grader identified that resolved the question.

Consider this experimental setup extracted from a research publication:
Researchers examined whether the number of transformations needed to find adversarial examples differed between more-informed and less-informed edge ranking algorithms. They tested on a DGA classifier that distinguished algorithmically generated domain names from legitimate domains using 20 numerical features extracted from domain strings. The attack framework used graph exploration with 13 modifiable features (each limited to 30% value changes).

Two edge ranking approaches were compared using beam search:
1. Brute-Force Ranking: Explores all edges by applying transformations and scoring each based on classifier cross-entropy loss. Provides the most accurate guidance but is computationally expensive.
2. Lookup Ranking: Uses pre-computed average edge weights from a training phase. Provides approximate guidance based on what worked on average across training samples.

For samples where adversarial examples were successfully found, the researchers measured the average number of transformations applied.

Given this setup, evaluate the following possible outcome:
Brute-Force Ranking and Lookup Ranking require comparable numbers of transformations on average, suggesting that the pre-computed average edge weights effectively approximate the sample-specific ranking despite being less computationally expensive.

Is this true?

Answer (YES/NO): NO